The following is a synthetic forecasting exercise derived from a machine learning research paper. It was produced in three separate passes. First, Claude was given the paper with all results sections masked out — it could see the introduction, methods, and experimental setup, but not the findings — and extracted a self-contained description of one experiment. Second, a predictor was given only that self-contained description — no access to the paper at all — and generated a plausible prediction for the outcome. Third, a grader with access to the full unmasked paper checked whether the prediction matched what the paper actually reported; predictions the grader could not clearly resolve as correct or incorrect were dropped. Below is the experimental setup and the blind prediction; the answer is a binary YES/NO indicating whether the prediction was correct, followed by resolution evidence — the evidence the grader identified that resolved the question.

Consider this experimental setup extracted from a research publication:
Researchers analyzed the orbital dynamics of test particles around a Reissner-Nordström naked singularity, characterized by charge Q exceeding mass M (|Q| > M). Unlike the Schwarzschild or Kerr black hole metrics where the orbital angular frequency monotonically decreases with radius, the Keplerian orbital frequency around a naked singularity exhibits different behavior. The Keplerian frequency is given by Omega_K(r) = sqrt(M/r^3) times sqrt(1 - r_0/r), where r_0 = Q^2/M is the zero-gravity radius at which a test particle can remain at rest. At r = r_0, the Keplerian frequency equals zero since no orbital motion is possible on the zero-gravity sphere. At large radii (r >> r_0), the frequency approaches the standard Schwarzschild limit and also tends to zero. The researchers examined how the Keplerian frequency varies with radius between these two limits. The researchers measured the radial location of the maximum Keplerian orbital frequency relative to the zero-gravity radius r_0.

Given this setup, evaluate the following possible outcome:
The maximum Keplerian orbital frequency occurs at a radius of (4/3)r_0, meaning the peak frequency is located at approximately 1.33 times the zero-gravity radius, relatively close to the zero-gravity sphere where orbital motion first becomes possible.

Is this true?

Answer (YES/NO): YES